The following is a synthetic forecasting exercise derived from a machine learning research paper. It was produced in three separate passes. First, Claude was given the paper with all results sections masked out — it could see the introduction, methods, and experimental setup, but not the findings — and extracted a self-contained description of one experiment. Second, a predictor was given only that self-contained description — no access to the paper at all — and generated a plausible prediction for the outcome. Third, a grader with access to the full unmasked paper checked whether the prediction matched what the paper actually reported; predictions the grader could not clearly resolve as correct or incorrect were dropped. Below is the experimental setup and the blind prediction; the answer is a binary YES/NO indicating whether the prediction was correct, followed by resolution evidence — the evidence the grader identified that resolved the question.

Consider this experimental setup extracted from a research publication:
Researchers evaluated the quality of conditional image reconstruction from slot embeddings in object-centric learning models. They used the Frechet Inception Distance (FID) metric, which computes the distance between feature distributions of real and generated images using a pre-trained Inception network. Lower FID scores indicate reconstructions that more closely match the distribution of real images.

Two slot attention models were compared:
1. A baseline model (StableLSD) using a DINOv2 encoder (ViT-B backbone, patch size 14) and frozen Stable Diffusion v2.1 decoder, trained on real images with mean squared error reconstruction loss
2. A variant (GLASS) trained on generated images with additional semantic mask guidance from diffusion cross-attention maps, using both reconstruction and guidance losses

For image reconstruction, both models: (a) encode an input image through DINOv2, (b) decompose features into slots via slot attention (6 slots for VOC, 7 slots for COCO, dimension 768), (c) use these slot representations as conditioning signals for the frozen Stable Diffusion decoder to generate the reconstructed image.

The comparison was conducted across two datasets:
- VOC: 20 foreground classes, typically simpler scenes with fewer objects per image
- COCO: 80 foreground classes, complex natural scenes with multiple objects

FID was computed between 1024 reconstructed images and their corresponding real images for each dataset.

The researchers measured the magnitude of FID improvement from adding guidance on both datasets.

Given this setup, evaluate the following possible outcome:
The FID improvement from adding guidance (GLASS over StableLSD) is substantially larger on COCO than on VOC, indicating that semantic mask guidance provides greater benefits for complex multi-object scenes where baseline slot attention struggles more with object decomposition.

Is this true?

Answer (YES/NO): YES